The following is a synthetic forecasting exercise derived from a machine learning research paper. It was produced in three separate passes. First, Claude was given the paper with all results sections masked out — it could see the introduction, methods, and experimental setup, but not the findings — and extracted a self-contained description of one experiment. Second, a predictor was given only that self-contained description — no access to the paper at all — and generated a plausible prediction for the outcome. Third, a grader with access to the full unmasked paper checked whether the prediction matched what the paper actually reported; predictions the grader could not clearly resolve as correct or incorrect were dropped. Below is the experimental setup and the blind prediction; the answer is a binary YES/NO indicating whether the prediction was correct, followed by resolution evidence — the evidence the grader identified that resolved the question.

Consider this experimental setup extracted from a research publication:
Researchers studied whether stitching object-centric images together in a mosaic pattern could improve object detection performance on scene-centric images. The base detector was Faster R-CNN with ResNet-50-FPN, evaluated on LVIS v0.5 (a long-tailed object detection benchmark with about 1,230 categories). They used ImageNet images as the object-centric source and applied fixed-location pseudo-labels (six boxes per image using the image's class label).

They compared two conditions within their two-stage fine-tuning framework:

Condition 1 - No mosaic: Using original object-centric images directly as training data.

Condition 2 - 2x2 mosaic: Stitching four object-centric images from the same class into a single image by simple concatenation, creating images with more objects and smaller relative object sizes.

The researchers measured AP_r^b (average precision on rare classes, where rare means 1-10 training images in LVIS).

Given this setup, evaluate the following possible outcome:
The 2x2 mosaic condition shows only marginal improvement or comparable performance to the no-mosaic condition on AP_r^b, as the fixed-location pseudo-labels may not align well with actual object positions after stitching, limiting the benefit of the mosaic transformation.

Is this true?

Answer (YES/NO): NO